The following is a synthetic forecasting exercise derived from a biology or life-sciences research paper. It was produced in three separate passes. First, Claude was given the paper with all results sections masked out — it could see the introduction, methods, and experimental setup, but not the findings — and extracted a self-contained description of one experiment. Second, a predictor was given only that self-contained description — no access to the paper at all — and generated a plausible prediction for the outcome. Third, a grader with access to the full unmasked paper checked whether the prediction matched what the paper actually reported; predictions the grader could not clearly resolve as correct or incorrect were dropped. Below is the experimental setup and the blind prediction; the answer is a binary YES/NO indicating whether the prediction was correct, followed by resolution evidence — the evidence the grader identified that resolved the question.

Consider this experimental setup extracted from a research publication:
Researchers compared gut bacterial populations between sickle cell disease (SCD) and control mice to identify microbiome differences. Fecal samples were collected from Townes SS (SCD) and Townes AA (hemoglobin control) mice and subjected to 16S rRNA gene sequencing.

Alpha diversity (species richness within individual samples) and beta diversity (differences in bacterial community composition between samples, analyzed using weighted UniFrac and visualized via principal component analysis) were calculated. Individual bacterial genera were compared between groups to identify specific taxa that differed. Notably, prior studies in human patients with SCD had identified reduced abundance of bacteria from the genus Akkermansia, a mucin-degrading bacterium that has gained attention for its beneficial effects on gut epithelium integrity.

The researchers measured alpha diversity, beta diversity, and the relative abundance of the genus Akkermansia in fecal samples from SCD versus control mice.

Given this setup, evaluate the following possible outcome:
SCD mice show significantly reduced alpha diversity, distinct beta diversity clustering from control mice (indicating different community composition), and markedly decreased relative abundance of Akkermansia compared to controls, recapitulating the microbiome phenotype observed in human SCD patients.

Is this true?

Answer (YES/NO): NO